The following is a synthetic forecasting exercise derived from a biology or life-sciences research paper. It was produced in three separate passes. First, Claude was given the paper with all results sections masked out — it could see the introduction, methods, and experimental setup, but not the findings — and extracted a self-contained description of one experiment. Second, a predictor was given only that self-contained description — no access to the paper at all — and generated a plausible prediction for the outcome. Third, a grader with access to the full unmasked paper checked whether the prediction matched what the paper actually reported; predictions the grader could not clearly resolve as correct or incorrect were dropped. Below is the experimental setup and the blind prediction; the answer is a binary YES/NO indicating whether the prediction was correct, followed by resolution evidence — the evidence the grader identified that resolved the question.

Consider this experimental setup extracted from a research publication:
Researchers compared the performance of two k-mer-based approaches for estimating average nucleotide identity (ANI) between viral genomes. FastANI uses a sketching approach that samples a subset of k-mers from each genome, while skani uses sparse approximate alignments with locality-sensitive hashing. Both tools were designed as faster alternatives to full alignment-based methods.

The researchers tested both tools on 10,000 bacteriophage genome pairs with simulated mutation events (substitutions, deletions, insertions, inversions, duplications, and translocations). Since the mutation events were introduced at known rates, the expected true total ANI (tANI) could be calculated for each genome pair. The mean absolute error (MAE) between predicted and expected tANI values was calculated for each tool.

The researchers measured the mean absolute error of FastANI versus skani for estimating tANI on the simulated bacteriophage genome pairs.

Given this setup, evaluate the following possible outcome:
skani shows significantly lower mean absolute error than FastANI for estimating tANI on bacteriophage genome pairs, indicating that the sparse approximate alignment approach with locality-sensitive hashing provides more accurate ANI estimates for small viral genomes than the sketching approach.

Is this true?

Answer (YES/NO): NO